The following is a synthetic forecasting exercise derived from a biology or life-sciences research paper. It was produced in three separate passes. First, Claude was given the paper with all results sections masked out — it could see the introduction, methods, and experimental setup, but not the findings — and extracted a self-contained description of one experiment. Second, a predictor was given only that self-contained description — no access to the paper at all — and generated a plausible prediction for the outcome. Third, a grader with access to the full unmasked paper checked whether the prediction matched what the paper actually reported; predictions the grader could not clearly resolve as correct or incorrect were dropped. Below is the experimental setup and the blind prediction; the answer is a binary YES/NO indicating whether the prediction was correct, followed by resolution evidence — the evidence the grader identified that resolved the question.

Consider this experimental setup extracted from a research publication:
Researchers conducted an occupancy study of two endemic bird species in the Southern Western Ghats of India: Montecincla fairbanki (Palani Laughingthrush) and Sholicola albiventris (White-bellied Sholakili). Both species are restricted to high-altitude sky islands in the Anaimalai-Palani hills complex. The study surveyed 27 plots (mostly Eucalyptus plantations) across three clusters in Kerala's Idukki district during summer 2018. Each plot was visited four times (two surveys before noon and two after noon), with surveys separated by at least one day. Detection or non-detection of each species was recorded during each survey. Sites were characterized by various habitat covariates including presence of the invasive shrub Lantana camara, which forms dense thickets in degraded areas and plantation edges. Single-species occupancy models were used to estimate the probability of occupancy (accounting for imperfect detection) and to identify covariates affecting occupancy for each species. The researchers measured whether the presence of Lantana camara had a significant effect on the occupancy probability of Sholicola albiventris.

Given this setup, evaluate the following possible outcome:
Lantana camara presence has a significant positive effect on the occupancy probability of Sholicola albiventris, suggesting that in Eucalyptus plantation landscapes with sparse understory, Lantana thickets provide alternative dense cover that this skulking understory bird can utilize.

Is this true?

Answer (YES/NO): NO